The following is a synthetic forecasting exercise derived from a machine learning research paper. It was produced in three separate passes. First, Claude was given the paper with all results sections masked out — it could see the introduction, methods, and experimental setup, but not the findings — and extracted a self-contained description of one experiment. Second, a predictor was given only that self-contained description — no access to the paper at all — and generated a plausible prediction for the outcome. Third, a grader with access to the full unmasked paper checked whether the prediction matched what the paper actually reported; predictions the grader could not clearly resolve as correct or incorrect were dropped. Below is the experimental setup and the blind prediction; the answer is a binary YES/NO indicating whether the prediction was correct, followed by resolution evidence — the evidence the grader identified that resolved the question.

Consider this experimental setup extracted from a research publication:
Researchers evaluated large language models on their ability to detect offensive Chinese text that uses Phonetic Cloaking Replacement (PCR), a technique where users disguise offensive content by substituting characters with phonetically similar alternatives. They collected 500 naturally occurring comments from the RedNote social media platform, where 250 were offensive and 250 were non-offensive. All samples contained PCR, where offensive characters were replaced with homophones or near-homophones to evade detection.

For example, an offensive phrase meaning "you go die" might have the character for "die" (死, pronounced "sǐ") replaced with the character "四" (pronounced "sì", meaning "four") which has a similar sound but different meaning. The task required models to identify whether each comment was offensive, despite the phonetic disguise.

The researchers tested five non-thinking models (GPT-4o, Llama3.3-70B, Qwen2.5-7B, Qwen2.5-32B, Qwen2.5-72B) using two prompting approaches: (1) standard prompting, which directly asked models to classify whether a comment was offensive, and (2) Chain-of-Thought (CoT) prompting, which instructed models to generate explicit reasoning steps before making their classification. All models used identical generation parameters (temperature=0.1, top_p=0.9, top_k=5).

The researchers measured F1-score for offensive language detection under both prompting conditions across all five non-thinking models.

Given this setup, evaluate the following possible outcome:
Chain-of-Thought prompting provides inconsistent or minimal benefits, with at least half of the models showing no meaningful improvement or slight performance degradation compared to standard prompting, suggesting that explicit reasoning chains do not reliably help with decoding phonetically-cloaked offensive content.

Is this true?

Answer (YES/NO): NO